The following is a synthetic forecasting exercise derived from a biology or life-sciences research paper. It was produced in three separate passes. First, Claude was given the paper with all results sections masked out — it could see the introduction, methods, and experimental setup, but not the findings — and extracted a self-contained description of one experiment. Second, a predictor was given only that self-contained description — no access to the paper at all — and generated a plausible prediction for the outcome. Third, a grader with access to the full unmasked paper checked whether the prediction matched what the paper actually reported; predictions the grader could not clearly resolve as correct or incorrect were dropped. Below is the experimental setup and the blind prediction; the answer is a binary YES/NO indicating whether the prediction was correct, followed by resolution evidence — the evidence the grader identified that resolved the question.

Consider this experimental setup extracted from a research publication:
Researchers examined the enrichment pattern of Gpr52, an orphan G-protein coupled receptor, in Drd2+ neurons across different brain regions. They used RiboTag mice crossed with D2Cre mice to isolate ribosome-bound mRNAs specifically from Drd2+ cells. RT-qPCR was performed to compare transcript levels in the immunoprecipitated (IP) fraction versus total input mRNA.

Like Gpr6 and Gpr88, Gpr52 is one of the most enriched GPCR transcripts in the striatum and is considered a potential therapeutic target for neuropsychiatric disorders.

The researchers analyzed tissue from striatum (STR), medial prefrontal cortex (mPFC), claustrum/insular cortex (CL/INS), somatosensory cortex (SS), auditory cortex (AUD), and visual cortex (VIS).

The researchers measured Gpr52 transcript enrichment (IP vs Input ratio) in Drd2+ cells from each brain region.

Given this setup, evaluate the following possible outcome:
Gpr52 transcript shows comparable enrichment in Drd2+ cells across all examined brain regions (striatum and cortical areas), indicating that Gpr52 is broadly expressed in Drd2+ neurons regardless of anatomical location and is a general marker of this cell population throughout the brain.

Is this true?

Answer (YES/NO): NO